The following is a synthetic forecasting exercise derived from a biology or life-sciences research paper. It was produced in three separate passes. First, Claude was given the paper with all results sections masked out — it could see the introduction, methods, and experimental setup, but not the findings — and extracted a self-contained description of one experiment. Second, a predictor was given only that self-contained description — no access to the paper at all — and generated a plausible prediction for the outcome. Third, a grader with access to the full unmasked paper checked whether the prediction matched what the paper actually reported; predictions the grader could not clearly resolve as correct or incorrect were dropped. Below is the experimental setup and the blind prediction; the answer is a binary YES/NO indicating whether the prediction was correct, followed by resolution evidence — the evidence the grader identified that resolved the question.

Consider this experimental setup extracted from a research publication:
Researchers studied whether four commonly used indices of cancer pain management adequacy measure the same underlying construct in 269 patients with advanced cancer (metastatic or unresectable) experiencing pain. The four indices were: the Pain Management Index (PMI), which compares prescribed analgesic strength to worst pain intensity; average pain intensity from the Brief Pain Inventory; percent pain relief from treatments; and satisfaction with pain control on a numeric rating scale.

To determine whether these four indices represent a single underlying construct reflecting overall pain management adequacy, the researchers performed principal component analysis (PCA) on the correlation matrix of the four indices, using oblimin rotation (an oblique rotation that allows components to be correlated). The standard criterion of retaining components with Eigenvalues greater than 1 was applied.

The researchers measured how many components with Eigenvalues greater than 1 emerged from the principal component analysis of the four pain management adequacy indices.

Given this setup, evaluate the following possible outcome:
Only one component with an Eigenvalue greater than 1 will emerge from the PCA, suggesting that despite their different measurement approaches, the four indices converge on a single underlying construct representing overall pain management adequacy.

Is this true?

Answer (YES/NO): YES